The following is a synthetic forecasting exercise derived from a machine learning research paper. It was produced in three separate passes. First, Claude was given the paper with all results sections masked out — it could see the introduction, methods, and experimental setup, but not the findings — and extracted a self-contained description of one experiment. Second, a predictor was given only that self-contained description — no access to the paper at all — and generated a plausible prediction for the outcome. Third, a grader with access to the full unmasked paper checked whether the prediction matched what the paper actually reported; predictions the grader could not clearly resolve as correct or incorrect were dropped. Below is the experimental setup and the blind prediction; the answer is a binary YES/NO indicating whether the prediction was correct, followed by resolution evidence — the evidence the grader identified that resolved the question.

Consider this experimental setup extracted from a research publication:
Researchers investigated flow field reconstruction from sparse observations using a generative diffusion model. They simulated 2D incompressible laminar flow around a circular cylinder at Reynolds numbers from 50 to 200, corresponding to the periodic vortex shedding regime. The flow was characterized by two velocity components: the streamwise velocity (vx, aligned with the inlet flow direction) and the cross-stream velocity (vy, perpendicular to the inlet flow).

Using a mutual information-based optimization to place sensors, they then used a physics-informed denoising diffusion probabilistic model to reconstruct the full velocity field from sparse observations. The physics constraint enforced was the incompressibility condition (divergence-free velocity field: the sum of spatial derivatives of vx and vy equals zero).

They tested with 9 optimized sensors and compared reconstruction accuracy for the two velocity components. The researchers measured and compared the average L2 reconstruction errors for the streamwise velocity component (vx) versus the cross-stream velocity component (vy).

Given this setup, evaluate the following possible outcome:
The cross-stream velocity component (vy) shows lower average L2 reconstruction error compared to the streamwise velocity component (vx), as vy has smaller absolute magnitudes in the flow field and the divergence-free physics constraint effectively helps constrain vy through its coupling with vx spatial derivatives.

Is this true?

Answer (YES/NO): NO